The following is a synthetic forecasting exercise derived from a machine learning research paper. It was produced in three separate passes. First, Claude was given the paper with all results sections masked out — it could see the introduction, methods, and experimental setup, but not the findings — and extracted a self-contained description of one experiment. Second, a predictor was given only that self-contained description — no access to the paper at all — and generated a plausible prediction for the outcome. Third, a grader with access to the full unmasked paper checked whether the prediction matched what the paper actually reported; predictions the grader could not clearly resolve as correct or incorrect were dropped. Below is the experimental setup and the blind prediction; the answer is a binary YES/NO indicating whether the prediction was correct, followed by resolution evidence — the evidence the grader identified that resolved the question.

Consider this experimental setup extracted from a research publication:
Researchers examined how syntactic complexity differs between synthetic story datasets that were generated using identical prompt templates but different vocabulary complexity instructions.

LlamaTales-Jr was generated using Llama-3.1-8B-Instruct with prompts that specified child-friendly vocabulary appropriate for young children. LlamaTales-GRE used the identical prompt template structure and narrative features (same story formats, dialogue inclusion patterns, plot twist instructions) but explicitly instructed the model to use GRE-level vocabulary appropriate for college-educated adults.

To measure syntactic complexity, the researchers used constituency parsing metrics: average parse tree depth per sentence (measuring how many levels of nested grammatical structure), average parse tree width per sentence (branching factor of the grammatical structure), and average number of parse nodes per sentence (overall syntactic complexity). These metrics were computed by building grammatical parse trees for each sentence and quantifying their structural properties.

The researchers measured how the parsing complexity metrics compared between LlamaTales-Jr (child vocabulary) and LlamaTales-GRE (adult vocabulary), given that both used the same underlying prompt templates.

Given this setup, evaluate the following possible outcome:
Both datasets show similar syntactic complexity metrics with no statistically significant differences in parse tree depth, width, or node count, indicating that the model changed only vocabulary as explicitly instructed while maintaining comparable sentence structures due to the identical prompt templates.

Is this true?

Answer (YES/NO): NO